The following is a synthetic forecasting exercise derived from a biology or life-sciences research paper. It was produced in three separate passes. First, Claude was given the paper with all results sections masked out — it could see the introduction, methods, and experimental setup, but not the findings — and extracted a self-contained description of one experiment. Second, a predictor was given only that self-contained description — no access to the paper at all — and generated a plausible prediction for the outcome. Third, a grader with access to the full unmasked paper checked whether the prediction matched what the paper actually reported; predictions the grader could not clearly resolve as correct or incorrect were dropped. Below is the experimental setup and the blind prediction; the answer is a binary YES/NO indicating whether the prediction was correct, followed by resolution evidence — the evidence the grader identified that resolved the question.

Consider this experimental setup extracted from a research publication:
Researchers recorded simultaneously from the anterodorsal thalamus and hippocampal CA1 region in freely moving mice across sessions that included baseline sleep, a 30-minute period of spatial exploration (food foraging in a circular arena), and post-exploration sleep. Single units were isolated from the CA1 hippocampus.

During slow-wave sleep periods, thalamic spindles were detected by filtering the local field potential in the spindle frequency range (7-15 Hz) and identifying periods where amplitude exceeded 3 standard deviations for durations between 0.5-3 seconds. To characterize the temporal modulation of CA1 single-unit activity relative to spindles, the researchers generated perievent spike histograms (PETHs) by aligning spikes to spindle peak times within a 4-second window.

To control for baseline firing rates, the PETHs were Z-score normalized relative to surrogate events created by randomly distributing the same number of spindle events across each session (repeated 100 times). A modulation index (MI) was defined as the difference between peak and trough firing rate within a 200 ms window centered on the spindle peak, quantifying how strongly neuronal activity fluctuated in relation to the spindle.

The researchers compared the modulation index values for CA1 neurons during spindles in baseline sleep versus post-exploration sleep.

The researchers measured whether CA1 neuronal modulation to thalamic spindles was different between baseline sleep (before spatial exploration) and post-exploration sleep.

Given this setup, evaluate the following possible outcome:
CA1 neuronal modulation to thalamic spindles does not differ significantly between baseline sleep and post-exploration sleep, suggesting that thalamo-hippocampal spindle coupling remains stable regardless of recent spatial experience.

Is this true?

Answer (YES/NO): NO